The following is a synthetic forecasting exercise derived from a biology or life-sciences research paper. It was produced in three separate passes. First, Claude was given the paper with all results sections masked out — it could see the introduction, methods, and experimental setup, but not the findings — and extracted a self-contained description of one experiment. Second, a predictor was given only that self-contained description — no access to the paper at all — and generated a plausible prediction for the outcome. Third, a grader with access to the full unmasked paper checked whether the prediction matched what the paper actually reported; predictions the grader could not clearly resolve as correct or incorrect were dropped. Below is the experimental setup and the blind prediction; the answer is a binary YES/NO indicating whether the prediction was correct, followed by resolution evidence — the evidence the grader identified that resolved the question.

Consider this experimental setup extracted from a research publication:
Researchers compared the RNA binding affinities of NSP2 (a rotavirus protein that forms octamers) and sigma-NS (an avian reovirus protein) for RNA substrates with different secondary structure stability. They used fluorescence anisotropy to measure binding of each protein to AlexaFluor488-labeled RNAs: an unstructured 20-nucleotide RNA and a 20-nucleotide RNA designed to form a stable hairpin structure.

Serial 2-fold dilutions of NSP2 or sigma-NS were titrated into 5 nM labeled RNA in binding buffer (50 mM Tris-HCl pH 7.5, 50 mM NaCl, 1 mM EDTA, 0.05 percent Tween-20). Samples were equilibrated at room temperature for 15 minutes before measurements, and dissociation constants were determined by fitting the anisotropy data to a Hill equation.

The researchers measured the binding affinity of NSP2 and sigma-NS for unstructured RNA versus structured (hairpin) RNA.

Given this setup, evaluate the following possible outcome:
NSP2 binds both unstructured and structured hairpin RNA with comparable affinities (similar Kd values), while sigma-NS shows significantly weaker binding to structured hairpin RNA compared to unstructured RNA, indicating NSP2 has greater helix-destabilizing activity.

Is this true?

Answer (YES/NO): YES